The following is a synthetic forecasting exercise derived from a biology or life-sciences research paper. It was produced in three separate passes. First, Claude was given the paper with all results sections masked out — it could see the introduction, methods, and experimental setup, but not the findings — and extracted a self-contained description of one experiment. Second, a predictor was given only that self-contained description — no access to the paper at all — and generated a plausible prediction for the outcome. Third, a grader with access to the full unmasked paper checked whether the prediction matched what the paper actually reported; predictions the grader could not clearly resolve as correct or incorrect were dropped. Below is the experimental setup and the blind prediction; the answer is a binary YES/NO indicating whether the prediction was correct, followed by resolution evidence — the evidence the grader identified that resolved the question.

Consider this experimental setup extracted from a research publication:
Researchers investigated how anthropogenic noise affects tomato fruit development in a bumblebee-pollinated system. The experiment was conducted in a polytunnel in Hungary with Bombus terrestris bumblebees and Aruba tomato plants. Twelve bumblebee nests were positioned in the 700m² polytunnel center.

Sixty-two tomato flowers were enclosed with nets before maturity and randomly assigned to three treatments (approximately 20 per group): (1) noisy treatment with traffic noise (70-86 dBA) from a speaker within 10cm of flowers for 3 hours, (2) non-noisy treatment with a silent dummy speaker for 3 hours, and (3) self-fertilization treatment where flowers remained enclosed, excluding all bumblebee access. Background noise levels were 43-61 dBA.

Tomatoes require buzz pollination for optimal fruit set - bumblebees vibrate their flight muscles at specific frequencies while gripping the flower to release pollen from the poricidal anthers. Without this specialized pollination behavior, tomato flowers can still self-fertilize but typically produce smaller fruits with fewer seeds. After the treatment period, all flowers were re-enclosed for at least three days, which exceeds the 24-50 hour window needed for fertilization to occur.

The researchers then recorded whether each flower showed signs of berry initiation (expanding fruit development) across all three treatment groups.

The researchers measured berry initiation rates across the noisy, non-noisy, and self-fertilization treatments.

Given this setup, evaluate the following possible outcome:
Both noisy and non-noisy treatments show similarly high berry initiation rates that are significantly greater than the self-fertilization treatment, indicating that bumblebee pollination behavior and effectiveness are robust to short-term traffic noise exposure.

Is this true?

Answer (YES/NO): NO